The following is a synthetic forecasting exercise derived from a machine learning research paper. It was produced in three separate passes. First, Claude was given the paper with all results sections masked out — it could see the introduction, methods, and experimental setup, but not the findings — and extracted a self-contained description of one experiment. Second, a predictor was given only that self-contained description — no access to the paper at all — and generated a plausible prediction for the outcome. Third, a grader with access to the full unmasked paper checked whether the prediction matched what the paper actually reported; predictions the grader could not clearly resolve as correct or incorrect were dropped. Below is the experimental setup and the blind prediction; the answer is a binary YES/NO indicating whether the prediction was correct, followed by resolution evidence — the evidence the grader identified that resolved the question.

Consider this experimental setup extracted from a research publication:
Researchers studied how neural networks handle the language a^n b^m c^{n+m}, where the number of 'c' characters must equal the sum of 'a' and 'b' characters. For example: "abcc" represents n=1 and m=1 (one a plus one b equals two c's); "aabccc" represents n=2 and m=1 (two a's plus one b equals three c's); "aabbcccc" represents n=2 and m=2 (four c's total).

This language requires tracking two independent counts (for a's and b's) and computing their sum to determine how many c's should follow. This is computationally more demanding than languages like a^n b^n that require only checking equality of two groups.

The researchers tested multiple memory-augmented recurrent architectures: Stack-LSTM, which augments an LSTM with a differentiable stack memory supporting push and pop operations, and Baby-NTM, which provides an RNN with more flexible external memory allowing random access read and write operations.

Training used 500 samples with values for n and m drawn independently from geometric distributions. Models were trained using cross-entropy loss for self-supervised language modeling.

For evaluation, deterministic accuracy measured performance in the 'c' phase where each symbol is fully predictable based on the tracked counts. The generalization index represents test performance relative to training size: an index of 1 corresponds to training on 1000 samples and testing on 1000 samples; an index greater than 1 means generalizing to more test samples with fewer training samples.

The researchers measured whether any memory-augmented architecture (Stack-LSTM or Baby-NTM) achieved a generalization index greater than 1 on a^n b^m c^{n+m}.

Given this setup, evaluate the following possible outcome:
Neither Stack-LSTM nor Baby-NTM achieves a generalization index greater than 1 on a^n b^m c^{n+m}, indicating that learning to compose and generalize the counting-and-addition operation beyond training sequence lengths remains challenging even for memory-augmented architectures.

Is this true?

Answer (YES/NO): NO